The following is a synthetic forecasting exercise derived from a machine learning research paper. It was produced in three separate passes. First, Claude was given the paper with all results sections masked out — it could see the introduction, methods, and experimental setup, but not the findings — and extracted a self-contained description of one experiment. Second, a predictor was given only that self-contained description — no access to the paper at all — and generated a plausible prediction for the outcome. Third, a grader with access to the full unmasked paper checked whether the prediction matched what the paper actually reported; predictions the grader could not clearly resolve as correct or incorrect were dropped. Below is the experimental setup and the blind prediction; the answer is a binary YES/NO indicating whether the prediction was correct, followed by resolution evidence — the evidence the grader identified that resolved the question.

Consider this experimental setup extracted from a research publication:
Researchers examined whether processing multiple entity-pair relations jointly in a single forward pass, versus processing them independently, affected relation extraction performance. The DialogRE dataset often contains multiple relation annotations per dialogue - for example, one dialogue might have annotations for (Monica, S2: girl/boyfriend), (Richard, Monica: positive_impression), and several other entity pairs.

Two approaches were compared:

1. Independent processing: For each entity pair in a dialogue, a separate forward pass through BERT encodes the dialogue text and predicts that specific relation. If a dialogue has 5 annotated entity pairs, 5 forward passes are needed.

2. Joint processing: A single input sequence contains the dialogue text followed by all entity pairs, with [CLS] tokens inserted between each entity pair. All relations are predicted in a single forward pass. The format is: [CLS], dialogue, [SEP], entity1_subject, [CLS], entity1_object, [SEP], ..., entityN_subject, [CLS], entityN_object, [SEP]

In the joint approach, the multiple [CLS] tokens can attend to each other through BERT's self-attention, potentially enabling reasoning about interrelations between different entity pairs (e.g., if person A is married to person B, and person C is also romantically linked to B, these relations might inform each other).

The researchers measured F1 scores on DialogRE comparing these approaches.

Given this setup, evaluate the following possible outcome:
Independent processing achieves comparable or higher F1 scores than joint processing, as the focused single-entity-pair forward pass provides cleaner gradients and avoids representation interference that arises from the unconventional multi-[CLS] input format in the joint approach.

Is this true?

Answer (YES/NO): NO